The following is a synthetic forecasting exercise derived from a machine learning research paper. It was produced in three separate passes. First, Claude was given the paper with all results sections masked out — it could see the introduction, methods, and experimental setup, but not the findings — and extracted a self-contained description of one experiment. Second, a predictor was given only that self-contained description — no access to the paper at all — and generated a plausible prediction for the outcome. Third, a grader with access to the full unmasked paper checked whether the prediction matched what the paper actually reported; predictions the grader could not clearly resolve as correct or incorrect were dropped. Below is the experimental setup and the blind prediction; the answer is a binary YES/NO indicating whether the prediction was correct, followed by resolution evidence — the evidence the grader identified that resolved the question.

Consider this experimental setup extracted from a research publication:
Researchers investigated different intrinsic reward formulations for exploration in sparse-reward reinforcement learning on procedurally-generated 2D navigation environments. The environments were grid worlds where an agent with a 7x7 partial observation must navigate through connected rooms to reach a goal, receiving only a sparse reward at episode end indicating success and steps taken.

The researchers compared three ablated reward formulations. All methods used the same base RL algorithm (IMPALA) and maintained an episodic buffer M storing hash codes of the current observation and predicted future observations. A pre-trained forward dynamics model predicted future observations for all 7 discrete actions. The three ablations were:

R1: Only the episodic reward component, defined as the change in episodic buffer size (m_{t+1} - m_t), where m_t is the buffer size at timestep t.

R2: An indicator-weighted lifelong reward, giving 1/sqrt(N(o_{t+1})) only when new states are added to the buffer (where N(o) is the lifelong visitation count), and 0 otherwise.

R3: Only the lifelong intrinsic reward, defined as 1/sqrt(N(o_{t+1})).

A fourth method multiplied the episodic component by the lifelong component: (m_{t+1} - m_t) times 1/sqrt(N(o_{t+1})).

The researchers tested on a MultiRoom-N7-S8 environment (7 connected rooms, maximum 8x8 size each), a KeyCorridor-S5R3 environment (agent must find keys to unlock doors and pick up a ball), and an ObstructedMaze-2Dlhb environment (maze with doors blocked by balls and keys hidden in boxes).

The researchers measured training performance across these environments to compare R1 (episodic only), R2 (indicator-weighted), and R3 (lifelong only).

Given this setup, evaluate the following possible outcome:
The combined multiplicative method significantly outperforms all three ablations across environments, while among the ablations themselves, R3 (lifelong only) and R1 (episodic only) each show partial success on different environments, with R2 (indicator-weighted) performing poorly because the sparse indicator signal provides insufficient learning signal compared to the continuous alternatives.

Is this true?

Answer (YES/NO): NO